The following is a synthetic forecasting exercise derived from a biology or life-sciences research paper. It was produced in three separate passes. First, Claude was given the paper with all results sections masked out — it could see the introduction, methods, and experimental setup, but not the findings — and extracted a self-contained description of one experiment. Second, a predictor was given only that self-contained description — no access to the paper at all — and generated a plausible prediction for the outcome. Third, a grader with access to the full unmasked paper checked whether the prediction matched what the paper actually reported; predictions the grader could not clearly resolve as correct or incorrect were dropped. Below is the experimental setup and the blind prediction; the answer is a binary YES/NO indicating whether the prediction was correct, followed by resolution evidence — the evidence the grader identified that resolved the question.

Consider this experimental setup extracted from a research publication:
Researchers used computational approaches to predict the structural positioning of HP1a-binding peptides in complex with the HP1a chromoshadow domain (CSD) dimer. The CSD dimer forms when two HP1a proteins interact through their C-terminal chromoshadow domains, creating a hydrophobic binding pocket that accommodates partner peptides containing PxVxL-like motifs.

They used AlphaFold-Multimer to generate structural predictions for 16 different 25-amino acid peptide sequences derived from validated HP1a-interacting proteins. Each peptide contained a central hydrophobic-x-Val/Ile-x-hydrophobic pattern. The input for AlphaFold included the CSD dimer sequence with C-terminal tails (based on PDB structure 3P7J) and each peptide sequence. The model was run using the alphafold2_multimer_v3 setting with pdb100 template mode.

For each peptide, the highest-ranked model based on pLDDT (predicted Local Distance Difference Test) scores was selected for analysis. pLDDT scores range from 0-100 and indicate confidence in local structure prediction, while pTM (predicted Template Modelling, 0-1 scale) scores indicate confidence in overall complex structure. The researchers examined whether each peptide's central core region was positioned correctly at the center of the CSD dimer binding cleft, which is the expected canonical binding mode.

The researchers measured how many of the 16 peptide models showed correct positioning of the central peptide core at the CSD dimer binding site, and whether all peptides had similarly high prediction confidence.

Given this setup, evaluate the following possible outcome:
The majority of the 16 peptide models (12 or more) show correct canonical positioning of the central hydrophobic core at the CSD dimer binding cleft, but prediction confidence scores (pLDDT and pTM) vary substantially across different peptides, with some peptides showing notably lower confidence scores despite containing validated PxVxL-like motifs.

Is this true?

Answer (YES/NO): NO